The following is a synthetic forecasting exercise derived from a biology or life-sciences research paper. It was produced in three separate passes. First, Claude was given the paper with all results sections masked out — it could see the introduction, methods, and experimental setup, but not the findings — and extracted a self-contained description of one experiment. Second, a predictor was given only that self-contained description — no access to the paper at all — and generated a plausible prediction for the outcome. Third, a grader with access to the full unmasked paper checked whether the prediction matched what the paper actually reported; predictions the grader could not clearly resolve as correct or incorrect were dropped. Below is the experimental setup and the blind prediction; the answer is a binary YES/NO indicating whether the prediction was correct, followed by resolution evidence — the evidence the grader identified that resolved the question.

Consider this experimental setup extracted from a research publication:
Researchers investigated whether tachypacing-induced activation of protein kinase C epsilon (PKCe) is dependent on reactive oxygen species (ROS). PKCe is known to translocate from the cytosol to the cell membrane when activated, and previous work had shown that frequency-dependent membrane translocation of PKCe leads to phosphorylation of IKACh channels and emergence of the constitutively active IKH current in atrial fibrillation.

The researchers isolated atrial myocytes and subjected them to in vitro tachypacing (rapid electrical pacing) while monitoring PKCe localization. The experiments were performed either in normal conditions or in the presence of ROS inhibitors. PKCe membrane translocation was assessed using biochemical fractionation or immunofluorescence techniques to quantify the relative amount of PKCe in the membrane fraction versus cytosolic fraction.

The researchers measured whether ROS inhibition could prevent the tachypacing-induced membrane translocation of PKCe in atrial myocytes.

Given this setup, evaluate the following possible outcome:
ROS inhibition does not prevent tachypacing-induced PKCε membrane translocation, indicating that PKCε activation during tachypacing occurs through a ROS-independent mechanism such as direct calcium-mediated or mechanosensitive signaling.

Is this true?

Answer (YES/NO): NO